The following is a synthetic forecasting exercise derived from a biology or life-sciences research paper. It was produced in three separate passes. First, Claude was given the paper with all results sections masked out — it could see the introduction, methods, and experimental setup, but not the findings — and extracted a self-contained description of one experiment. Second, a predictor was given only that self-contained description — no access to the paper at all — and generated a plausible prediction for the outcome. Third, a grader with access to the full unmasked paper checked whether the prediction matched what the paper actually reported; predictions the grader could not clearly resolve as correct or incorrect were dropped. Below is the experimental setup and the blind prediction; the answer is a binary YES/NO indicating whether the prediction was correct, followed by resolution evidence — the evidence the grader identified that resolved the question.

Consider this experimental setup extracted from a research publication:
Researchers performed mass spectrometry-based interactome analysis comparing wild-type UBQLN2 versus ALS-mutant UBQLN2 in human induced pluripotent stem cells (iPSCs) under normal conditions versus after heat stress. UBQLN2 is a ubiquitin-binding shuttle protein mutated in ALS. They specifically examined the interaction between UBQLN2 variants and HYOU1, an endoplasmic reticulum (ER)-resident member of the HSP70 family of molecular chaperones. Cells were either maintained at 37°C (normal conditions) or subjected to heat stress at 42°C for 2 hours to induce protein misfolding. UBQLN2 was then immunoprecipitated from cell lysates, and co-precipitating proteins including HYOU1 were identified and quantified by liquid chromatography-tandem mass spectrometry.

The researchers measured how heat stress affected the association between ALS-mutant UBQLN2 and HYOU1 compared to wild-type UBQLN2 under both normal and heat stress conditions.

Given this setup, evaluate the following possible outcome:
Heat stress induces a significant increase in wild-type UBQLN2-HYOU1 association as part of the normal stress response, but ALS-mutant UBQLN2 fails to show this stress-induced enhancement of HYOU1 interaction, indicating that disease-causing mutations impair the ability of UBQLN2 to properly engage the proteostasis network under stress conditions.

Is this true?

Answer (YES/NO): NO